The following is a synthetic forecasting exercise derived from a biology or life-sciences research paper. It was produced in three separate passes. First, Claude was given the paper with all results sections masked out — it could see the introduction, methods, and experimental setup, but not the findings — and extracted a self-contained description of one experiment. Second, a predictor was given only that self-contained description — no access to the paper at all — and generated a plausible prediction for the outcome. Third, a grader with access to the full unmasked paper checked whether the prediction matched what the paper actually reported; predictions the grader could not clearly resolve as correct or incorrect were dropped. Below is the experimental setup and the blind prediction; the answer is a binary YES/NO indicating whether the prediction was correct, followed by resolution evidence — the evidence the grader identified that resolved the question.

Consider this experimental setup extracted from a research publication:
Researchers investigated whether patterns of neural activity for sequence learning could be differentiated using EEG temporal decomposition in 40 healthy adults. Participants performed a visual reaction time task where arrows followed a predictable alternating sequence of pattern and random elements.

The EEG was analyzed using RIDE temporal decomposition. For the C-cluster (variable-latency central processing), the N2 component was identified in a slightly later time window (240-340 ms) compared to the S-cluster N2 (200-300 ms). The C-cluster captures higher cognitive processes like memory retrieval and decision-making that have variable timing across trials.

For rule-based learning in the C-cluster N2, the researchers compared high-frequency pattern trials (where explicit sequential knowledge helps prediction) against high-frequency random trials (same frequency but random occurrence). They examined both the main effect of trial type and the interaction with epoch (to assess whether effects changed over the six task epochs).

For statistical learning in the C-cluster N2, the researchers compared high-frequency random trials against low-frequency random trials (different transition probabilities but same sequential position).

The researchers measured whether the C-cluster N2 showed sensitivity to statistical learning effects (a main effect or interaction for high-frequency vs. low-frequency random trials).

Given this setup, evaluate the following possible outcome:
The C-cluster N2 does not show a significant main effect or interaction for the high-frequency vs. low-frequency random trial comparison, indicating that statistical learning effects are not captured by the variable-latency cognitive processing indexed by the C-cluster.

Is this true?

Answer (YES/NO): NO